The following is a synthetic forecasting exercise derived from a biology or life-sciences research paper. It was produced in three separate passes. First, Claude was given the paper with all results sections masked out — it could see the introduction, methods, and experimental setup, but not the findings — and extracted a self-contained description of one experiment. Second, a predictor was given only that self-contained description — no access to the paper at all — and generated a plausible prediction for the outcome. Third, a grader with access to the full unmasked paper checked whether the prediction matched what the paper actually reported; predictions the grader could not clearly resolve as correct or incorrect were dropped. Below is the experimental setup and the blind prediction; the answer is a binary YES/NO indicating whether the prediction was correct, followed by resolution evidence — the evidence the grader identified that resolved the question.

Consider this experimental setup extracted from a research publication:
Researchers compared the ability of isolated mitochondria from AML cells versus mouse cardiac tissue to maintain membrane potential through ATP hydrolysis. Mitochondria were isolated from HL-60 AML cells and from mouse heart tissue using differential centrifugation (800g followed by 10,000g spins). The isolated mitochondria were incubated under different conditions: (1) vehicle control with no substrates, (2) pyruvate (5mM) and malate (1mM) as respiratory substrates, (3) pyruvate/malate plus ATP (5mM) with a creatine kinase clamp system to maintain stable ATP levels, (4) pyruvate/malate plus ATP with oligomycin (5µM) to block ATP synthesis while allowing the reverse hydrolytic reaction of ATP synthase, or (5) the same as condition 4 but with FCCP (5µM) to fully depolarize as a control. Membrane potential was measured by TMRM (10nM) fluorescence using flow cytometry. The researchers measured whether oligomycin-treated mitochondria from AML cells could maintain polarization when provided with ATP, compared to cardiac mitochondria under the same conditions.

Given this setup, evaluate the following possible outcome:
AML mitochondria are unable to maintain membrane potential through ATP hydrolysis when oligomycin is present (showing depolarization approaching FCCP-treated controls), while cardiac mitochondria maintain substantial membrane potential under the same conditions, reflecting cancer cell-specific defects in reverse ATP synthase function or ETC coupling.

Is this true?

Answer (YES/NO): NO